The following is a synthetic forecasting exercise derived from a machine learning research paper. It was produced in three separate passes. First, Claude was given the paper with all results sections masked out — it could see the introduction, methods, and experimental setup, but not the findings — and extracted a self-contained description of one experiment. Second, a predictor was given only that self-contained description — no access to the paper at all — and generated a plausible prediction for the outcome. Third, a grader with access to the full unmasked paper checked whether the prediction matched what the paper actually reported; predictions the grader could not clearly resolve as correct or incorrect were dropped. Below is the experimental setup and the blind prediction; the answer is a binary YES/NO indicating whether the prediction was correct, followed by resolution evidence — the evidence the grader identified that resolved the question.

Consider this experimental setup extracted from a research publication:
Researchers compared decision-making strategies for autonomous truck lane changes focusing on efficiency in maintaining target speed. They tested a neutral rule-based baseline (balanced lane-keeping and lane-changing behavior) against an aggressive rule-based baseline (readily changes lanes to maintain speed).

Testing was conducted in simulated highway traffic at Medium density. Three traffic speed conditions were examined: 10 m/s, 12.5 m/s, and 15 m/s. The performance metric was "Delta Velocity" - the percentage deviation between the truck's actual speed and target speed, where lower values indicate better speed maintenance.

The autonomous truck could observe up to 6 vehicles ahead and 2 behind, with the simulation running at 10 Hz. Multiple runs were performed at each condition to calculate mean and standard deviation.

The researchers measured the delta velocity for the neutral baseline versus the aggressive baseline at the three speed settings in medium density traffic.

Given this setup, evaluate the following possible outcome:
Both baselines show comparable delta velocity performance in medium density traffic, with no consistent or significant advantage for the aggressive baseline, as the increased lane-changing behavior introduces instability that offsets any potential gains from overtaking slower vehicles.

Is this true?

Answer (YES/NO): NO